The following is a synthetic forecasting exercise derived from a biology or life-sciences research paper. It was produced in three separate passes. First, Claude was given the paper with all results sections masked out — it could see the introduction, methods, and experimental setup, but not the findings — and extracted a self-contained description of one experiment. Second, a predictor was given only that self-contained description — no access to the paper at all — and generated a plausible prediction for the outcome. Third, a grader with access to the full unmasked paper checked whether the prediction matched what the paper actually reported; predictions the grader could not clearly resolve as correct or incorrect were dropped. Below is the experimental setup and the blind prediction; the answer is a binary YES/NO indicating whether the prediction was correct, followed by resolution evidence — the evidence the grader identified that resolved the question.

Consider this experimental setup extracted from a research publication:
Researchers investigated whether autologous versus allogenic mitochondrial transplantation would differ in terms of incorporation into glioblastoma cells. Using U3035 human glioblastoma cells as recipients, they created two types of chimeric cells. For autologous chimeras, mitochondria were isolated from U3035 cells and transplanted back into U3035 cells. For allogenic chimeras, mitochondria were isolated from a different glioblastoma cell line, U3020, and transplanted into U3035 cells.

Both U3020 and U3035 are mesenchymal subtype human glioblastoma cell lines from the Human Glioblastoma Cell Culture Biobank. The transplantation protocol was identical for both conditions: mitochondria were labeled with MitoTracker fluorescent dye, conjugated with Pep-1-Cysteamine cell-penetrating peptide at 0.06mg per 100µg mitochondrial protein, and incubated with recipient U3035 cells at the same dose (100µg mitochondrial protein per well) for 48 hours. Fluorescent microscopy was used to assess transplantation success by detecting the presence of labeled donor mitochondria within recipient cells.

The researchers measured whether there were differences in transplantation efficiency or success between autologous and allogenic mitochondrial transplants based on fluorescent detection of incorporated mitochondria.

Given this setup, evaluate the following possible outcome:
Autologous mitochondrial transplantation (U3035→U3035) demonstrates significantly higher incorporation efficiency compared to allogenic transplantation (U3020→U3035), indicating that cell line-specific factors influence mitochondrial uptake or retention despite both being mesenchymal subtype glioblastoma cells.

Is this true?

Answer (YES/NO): NO